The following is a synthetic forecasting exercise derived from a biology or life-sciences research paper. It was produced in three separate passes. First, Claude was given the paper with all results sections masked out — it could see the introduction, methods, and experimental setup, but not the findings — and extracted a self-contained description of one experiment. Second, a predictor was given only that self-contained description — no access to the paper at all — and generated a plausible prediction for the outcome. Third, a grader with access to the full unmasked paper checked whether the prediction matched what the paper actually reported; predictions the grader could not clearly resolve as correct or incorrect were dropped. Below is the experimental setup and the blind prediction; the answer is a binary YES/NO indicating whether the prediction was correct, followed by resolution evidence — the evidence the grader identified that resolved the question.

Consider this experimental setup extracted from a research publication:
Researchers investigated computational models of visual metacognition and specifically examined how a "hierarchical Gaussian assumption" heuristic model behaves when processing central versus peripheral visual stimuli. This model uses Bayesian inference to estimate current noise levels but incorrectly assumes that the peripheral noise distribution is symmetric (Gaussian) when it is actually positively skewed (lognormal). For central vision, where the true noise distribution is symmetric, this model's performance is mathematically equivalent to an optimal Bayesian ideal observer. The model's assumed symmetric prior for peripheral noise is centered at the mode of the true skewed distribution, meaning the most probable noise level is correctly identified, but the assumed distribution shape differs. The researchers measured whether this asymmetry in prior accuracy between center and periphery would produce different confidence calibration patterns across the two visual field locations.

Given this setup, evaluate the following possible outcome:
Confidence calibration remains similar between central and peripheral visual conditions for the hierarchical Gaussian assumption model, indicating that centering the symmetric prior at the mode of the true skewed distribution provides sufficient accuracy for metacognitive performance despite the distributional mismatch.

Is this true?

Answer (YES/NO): NO